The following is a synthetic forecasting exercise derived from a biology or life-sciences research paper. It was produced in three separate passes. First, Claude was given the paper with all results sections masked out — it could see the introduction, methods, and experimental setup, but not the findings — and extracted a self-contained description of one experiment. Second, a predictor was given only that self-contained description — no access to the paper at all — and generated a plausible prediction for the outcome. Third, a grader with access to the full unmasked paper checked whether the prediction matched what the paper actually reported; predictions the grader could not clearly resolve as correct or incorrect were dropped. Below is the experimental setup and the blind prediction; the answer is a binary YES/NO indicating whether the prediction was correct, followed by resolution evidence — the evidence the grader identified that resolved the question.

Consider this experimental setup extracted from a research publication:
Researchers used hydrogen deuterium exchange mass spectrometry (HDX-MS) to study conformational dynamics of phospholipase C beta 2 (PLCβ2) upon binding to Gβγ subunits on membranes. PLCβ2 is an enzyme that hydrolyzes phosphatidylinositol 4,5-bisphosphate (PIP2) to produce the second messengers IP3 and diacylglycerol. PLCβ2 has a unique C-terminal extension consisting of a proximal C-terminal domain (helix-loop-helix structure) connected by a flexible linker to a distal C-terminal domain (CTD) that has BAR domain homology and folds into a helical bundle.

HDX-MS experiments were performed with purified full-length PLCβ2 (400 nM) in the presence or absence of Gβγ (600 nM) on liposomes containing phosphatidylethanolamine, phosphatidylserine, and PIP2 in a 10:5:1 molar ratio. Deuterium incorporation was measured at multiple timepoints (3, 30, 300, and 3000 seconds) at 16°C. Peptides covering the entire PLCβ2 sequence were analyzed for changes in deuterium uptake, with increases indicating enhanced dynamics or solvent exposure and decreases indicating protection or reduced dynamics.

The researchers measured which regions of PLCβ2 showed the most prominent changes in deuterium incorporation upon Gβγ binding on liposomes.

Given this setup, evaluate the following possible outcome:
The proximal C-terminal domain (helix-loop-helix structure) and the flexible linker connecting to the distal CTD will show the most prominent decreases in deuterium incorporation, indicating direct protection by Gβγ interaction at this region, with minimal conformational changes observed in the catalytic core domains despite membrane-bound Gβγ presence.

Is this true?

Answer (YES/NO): NO